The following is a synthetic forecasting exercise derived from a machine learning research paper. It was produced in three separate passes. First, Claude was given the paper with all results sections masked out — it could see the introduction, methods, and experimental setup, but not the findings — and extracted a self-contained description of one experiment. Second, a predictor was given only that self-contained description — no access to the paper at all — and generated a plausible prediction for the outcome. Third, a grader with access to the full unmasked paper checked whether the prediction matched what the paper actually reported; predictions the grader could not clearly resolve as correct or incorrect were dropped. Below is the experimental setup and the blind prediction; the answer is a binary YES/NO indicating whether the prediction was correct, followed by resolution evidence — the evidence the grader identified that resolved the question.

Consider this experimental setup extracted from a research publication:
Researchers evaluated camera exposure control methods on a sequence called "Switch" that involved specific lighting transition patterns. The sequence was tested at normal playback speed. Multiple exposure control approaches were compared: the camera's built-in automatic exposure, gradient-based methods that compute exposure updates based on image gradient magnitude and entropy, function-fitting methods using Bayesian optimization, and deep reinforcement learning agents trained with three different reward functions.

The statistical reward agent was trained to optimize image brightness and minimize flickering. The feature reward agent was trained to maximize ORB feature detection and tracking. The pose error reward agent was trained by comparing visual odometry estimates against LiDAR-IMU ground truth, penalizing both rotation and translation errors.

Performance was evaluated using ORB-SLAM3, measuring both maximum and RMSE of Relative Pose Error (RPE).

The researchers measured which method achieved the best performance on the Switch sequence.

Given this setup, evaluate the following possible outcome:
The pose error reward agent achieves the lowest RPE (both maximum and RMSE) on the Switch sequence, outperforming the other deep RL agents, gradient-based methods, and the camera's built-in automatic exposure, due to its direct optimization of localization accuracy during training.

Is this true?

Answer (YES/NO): YES